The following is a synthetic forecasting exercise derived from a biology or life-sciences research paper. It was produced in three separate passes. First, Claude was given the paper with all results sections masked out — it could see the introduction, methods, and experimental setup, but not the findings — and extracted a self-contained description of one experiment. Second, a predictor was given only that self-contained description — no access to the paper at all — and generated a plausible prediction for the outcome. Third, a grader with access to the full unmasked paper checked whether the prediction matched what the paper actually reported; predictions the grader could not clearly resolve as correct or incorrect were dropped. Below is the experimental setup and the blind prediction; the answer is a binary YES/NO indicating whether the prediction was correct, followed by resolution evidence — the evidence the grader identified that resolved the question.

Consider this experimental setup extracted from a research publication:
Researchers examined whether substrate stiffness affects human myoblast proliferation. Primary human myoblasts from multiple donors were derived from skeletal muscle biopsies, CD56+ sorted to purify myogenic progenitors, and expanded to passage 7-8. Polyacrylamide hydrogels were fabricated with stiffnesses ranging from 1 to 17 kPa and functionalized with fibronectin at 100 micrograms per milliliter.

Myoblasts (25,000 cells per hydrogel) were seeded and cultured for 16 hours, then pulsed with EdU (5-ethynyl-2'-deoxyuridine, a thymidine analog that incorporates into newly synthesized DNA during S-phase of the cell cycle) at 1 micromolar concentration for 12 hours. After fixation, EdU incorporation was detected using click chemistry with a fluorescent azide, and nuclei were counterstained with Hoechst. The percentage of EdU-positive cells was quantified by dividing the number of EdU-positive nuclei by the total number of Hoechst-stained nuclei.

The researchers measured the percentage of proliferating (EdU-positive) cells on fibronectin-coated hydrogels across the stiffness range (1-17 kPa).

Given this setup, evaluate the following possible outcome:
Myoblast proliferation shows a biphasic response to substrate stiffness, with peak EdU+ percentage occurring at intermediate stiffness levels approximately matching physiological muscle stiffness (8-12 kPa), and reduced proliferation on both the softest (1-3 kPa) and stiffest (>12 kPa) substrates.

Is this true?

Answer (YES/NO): NO